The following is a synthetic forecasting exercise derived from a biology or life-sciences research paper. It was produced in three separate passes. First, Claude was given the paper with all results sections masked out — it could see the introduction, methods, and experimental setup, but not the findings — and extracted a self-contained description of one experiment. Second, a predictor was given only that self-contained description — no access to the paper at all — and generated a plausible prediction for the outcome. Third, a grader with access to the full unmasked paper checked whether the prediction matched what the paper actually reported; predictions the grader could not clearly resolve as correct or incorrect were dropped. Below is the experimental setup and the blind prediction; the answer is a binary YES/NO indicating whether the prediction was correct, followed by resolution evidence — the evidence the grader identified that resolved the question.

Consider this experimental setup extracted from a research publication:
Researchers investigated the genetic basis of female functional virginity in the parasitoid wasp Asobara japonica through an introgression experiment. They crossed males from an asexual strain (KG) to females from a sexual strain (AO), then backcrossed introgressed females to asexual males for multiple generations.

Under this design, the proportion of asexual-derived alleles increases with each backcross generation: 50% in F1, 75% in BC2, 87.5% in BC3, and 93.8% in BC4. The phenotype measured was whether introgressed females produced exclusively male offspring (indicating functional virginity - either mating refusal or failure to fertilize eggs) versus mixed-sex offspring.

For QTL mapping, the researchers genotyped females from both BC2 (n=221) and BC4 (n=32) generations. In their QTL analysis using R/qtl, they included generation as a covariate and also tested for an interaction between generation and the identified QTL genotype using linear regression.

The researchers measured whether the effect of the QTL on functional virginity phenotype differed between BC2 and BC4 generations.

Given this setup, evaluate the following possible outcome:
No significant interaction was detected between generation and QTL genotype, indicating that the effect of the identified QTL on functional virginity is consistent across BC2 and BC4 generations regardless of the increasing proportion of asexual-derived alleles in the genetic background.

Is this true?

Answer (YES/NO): YES